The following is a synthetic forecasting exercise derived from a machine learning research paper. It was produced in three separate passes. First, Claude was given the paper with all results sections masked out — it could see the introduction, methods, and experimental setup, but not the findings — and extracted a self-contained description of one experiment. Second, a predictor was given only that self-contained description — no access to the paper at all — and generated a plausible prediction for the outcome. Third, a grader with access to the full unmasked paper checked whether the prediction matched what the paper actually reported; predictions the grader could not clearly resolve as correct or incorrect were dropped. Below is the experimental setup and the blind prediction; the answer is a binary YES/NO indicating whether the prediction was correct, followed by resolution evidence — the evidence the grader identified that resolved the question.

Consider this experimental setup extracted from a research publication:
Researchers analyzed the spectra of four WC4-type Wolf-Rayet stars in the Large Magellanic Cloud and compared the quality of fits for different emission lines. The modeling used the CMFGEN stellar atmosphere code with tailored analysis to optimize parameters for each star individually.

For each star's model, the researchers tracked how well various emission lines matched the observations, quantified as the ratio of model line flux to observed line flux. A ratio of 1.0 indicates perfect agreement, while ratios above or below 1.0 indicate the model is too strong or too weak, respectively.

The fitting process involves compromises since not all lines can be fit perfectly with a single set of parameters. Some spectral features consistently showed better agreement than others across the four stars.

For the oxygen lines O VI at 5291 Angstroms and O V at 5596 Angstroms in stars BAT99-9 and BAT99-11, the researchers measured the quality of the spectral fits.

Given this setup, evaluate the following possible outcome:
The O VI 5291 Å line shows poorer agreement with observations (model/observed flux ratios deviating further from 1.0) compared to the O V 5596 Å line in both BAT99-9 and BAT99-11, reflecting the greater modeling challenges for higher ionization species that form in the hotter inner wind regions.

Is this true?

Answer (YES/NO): NO